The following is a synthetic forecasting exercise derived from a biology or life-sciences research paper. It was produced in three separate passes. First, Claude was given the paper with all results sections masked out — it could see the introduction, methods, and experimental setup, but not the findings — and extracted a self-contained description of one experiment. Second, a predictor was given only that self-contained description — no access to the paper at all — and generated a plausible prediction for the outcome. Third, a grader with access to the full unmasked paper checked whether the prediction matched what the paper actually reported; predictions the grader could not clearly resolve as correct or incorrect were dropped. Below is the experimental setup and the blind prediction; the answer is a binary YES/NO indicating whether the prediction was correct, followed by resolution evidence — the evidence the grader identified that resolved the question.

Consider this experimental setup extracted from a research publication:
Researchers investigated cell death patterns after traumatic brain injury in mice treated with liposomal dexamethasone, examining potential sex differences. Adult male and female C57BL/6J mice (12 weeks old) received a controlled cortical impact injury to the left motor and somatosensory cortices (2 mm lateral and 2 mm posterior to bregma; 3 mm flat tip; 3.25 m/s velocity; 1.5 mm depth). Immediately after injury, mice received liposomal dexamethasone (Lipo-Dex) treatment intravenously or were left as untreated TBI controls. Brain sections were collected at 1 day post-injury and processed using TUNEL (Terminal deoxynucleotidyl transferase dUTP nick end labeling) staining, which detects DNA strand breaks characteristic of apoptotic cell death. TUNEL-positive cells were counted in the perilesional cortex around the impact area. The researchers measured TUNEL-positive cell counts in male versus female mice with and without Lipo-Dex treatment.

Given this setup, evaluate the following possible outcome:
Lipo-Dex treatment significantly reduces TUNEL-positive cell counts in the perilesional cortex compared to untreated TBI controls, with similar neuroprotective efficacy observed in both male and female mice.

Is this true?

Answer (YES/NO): NO